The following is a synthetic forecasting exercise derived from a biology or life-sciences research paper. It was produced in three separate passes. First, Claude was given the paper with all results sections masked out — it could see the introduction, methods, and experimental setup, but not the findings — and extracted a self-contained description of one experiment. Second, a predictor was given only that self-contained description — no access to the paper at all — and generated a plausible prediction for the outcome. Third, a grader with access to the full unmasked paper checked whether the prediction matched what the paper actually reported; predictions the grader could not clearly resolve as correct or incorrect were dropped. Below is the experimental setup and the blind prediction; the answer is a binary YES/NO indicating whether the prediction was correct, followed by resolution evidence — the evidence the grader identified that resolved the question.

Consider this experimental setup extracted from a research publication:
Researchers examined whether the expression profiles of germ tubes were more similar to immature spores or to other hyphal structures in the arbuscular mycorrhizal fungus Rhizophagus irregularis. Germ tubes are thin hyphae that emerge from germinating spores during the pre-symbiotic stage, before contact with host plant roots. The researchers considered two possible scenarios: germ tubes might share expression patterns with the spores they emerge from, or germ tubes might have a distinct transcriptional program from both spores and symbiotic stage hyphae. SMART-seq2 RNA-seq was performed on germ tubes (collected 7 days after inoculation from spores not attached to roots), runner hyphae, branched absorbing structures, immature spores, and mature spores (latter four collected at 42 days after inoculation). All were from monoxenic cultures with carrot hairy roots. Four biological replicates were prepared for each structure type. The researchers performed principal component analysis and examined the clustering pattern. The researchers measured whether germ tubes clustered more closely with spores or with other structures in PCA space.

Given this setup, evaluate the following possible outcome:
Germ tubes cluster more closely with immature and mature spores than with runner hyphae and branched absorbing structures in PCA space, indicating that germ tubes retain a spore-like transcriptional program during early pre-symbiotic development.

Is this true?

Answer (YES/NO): NO